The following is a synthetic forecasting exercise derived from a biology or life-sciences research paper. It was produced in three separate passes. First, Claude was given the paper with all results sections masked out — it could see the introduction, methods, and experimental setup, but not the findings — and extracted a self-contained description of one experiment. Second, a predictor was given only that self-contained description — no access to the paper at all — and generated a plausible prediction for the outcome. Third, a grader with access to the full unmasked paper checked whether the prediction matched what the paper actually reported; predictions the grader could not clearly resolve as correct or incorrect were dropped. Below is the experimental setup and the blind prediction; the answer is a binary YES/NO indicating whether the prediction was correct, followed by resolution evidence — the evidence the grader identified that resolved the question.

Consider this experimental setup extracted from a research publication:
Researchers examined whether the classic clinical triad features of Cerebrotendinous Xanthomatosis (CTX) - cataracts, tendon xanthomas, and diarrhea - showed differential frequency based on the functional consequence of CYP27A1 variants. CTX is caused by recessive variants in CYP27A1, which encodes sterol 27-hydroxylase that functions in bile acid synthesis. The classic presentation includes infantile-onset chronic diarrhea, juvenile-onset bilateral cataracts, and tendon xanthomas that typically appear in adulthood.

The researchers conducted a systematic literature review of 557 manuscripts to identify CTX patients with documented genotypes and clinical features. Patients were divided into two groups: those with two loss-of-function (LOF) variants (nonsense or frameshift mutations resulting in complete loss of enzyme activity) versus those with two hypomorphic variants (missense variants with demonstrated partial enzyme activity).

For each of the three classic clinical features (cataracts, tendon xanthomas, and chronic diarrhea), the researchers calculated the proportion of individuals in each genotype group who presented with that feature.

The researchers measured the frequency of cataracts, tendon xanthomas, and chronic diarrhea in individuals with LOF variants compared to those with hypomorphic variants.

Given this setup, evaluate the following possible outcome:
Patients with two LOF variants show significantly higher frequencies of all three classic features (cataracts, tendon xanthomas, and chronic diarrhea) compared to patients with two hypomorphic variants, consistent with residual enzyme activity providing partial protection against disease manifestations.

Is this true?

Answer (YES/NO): NO